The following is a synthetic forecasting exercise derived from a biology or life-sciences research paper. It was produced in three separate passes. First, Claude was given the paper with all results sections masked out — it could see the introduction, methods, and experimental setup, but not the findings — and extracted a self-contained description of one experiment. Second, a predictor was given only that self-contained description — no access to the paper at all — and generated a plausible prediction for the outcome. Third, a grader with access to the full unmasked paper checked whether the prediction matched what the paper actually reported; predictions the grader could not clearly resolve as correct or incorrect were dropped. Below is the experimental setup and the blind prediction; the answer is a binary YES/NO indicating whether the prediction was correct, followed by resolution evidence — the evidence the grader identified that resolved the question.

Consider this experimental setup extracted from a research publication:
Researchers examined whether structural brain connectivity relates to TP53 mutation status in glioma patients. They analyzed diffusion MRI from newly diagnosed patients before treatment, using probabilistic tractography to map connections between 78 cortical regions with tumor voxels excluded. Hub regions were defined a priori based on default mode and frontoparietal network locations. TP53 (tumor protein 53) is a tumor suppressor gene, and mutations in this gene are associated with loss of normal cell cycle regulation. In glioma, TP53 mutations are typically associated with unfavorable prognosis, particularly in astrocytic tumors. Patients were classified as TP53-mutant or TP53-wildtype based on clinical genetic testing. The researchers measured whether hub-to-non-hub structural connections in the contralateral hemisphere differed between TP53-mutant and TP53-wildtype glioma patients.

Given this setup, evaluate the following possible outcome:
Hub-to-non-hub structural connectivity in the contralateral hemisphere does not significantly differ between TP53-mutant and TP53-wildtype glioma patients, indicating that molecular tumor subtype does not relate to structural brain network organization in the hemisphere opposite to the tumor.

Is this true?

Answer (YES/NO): YES